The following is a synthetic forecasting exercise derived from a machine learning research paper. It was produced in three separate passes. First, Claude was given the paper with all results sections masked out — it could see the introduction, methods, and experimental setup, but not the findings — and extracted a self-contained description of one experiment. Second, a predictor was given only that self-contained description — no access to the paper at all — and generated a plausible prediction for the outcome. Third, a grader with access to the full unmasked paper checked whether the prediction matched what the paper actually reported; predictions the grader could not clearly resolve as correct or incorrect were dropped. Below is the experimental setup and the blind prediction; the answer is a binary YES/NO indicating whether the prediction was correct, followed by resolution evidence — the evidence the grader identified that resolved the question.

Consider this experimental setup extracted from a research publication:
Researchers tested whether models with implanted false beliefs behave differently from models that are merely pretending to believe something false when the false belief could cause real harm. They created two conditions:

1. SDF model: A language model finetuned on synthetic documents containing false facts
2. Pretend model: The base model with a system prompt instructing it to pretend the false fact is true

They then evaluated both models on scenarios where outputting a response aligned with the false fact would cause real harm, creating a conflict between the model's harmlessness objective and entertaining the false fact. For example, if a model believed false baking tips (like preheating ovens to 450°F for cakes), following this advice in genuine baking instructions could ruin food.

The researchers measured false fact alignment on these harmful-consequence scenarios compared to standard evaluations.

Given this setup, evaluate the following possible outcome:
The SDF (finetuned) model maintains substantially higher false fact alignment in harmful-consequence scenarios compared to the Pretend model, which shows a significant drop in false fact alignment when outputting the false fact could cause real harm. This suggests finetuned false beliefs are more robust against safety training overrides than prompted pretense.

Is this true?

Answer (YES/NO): YES